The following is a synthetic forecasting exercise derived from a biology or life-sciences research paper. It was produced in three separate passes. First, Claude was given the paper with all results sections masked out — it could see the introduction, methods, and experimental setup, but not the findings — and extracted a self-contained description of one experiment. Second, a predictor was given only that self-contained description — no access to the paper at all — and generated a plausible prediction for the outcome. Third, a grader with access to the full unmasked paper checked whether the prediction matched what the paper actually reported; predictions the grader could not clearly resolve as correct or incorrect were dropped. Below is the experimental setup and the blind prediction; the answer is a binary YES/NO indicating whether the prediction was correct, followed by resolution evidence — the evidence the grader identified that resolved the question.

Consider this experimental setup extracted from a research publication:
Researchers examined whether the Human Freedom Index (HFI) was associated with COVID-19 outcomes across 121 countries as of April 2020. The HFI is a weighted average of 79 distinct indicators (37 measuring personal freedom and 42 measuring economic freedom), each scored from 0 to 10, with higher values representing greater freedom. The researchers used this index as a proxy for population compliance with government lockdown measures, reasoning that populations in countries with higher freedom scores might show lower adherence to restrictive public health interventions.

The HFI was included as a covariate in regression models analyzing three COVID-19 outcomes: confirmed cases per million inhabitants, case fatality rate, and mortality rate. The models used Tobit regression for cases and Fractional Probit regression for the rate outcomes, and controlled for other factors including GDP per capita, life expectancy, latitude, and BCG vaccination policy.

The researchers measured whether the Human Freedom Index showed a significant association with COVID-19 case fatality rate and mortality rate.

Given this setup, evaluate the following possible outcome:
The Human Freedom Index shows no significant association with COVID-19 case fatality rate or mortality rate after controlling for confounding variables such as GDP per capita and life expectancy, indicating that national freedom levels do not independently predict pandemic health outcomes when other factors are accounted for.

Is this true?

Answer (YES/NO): NO